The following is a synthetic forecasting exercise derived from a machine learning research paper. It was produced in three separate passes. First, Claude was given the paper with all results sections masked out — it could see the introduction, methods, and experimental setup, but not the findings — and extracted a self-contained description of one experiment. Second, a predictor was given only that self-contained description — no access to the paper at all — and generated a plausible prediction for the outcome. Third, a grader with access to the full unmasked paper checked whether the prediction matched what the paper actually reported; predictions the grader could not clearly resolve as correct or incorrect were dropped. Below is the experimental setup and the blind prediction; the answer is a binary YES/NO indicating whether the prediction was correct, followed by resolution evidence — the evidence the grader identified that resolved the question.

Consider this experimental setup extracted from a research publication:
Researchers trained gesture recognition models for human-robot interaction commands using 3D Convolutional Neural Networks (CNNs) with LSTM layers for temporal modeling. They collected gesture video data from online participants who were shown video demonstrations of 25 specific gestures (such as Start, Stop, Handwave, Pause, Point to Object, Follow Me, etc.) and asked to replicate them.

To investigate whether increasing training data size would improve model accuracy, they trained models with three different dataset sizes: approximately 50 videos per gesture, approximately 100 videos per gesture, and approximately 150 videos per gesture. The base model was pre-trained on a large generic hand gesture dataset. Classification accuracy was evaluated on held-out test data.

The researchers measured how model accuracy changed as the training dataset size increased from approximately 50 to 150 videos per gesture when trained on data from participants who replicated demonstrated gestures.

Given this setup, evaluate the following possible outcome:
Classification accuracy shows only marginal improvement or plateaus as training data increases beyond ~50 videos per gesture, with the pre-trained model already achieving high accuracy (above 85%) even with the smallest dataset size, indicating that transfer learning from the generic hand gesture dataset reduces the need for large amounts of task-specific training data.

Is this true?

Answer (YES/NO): NO